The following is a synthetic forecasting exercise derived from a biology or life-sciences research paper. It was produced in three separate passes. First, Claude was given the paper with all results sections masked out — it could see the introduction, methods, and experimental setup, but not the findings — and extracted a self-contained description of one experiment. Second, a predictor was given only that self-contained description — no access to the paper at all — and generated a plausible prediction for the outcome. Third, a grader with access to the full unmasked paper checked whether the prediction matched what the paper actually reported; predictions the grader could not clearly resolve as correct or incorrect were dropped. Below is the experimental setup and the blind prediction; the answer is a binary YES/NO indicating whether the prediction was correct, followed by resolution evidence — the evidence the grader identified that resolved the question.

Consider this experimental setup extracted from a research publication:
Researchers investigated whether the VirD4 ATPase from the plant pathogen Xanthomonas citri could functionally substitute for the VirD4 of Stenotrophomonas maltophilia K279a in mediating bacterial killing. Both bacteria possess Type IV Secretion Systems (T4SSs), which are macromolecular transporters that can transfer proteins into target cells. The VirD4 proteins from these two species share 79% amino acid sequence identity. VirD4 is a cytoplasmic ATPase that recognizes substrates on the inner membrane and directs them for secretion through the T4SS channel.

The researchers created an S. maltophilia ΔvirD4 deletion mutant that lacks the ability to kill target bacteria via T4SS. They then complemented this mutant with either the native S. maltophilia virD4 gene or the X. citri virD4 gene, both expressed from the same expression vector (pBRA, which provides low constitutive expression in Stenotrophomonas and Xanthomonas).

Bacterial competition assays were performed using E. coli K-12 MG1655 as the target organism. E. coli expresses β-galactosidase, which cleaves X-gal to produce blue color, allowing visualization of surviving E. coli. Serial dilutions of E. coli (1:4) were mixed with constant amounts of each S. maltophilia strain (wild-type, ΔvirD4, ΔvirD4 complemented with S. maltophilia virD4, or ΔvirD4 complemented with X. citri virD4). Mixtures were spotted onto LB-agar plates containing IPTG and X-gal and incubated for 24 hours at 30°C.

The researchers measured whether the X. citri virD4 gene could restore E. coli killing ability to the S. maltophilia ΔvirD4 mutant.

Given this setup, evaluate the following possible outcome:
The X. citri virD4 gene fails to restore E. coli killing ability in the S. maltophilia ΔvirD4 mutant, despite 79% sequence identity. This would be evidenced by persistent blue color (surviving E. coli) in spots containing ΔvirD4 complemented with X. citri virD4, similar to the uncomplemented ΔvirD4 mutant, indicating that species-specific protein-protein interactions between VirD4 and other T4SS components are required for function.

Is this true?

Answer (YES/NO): NO